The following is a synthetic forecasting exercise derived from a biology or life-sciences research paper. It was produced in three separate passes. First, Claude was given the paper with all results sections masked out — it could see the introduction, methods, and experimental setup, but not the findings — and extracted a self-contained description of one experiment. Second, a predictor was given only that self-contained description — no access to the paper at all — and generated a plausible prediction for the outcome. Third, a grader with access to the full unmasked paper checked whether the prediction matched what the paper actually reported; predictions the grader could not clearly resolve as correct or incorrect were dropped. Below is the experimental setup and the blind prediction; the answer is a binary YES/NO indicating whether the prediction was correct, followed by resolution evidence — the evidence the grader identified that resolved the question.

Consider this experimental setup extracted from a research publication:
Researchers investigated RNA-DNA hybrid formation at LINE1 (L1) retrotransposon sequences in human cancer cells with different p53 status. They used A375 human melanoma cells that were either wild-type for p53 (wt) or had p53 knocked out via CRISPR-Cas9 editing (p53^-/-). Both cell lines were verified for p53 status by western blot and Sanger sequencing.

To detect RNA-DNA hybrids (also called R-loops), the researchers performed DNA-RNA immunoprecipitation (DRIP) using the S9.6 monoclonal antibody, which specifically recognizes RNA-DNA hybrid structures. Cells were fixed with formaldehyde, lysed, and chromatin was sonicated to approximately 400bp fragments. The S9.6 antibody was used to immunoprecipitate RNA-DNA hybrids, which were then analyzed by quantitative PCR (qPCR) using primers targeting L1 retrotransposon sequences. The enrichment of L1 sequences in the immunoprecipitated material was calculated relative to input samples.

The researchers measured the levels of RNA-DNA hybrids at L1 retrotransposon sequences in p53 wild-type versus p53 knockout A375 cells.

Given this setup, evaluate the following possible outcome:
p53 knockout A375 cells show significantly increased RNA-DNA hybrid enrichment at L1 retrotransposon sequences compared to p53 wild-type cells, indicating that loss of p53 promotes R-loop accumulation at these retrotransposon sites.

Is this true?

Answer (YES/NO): YES